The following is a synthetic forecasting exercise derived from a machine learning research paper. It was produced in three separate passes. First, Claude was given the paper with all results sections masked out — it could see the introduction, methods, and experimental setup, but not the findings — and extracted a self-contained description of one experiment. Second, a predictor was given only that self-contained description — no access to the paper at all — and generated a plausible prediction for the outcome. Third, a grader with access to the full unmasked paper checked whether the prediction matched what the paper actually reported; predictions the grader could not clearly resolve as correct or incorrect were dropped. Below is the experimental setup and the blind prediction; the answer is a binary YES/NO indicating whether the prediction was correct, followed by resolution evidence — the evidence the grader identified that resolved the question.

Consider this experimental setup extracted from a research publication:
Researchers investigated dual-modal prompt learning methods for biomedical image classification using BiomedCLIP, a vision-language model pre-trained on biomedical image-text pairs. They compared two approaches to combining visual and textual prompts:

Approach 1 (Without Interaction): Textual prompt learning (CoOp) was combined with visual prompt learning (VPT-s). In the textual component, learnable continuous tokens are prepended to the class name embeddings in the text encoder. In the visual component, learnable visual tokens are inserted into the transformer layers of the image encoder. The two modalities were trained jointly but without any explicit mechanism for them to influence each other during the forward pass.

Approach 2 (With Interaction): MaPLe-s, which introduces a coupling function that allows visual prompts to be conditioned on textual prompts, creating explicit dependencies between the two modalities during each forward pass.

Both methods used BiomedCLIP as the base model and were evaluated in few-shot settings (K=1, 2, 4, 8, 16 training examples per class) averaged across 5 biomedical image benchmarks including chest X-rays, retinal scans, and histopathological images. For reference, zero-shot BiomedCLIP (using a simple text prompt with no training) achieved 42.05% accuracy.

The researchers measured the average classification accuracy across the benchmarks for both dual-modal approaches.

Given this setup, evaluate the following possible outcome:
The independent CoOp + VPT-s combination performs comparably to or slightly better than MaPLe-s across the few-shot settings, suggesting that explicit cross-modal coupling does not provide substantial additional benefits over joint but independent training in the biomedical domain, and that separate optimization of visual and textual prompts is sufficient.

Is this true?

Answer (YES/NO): NO